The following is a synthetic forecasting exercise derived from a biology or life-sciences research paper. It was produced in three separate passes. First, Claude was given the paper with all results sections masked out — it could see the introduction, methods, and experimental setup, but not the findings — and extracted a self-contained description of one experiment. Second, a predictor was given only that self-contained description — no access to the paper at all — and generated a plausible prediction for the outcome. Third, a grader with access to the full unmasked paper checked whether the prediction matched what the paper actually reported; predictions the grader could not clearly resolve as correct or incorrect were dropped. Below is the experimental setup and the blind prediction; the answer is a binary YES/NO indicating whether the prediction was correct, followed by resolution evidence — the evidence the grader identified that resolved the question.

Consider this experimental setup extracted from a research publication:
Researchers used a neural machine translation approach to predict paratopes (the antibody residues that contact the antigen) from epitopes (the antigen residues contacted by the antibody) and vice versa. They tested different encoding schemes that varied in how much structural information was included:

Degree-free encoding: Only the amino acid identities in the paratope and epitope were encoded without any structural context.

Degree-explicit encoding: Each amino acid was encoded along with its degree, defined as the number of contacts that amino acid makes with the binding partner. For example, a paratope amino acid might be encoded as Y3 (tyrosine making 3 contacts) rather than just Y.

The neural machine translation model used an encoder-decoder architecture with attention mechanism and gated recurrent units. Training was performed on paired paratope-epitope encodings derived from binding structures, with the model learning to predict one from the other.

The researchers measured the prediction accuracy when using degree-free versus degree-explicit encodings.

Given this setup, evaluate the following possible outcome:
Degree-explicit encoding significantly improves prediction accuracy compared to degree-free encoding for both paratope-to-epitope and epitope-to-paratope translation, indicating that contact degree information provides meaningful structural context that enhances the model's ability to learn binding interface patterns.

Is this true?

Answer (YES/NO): NO